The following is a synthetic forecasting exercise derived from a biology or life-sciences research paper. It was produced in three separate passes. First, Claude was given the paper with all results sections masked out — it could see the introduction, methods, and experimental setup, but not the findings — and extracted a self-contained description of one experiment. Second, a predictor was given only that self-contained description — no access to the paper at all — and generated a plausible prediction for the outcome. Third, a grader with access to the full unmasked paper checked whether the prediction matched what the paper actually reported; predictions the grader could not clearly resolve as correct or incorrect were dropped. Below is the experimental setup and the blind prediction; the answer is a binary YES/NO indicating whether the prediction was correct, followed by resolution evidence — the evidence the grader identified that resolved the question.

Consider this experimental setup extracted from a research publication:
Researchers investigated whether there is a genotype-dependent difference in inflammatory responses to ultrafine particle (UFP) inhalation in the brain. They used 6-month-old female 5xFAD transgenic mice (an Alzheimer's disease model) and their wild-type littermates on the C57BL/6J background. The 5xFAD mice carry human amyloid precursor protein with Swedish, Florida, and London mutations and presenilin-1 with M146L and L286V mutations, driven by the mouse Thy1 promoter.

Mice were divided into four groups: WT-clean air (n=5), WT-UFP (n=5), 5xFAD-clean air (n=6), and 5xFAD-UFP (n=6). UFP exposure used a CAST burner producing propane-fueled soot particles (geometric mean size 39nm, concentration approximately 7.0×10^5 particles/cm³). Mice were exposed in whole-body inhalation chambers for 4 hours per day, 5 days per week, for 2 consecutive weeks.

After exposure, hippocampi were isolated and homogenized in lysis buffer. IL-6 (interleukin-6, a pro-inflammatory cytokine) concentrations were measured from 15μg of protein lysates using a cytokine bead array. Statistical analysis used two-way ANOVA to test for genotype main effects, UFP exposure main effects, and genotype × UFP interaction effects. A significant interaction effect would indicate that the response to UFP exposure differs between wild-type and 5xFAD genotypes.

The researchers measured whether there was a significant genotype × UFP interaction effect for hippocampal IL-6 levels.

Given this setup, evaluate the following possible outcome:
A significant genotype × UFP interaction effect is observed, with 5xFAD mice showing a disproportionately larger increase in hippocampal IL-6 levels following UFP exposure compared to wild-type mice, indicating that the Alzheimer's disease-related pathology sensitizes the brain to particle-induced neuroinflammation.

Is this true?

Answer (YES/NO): NO